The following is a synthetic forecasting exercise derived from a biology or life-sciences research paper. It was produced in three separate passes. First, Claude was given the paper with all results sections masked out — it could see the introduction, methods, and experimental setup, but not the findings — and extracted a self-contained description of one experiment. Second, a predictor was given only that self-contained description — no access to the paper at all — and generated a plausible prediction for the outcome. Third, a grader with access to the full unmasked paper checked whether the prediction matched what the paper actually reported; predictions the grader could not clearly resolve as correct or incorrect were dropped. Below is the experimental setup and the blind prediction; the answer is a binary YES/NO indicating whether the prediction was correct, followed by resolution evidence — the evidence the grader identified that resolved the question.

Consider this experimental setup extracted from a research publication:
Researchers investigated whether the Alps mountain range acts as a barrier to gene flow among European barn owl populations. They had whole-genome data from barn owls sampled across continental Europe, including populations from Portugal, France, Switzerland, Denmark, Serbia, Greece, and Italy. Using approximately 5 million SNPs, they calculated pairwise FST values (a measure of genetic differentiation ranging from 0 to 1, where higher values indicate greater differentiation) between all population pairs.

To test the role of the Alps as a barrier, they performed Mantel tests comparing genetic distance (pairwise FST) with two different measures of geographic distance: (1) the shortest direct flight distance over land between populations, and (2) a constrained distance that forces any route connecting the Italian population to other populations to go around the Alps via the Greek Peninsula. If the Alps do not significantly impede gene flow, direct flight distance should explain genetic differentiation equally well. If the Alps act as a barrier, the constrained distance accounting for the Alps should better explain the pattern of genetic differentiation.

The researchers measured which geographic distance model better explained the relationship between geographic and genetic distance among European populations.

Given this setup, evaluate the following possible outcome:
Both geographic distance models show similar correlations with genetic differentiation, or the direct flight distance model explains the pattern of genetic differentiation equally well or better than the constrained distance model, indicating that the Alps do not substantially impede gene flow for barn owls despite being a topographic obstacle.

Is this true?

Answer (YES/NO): NO